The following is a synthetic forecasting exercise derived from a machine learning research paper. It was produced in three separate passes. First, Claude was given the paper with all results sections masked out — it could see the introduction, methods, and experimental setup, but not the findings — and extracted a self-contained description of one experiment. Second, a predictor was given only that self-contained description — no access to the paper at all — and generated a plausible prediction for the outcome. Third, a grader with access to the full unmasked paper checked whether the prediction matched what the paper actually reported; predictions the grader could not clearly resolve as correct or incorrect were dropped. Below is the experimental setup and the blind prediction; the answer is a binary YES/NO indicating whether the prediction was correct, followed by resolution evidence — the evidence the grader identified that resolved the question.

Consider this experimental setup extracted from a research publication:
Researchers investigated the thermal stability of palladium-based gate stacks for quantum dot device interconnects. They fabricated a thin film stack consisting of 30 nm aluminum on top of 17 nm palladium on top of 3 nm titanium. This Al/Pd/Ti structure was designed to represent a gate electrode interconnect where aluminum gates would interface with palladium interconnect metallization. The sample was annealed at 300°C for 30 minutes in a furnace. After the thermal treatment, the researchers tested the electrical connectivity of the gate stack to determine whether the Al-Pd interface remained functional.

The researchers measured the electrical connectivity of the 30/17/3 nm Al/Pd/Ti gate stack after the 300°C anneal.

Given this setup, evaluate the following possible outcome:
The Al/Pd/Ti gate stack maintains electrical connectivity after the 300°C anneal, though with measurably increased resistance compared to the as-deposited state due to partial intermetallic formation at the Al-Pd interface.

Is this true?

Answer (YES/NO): NO